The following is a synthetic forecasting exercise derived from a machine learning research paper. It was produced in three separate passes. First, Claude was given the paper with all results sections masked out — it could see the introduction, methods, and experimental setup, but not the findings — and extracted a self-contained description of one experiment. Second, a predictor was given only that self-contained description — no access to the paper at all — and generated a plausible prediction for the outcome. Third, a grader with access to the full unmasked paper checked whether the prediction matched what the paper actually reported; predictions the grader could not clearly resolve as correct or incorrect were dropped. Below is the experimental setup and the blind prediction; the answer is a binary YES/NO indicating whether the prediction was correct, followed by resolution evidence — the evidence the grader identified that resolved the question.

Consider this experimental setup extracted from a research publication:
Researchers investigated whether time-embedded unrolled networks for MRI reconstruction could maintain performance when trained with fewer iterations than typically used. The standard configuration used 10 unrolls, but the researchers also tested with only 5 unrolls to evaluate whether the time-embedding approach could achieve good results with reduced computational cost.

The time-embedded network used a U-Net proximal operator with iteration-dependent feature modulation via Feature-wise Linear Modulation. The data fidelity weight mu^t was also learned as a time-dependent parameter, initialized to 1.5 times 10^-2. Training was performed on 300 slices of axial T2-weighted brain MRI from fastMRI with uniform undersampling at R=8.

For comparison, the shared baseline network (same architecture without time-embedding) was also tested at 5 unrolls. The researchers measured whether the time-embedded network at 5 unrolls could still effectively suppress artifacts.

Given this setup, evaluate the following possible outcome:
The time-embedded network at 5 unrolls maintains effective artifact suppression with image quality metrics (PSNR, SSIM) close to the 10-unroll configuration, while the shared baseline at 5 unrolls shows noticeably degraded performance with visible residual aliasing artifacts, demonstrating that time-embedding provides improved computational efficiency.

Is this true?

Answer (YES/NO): YES